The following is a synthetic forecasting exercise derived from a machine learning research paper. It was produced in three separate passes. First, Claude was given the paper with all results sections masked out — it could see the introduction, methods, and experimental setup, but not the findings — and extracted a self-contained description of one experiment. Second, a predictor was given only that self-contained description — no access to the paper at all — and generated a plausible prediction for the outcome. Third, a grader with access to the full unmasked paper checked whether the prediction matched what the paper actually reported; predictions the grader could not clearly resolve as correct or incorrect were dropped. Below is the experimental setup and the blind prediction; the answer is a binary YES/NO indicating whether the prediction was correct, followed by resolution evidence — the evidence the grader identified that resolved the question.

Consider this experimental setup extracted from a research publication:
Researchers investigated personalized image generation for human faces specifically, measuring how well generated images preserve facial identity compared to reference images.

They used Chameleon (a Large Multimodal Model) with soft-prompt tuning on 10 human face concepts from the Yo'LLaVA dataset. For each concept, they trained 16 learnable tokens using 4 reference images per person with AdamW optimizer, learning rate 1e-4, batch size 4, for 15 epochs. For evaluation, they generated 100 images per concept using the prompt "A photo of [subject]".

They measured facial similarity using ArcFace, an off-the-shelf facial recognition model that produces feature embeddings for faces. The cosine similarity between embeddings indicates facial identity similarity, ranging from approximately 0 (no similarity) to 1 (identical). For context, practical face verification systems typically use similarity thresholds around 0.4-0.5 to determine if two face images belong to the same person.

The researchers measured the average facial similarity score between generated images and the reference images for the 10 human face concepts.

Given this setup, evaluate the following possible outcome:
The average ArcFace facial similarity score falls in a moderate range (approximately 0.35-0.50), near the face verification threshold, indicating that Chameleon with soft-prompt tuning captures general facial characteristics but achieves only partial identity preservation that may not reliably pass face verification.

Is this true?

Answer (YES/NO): NO